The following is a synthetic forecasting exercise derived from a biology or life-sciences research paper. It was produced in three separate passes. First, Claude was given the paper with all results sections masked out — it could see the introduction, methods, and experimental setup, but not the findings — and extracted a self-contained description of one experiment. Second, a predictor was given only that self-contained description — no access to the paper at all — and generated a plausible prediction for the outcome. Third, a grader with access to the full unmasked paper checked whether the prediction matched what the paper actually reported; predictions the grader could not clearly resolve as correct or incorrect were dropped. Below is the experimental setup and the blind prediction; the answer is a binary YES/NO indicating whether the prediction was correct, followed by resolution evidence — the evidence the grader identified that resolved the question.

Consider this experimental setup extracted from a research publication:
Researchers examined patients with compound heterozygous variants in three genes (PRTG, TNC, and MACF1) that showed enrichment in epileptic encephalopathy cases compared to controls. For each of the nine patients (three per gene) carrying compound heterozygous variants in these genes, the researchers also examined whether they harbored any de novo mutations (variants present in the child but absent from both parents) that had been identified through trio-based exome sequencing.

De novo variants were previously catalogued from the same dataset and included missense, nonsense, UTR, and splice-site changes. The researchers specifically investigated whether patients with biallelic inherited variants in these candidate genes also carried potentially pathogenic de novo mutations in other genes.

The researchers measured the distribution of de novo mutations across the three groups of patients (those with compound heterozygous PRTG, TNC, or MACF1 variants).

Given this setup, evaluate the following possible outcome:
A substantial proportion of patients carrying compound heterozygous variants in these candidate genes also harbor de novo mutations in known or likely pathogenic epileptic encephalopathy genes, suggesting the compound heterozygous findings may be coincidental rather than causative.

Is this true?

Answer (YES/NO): NO